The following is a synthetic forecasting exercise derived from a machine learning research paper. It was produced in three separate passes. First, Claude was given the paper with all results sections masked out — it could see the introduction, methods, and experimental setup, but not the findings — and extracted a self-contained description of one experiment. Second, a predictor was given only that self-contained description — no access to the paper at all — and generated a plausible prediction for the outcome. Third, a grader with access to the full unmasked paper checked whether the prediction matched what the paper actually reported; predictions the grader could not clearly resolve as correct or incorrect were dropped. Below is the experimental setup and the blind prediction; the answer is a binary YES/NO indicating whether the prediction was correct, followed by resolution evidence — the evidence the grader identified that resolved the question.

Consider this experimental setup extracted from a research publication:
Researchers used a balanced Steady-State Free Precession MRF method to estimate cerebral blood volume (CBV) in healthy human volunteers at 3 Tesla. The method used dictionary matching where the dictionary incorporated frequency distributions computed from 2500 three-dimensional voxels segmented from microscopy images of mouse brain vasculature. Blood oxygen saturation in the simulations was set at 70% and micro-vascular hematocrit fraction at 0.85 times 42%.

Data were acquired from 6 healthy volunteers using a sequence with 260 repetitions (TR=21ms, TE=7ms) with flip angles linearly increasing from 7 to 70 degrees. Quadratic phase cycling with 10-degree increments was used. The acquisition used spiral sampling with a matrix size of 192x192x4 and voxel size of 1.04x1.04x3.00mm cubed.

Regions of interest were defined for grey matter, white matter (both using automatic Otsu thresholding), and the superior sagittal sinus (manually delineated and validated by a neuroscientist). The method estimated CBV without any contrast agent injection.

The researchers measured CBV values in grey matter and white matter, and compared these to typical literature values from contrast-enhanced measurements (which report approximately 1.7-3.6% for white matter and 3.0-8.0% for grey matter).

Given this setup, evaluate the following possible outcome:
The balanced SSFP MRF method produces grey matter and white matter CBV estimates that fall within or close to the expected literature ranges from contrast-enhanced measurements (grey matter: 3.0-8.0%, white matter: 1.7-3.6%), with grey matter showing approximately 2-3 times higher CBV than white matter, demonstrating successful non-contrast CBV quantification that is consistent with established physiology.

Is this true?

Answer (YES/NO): NO